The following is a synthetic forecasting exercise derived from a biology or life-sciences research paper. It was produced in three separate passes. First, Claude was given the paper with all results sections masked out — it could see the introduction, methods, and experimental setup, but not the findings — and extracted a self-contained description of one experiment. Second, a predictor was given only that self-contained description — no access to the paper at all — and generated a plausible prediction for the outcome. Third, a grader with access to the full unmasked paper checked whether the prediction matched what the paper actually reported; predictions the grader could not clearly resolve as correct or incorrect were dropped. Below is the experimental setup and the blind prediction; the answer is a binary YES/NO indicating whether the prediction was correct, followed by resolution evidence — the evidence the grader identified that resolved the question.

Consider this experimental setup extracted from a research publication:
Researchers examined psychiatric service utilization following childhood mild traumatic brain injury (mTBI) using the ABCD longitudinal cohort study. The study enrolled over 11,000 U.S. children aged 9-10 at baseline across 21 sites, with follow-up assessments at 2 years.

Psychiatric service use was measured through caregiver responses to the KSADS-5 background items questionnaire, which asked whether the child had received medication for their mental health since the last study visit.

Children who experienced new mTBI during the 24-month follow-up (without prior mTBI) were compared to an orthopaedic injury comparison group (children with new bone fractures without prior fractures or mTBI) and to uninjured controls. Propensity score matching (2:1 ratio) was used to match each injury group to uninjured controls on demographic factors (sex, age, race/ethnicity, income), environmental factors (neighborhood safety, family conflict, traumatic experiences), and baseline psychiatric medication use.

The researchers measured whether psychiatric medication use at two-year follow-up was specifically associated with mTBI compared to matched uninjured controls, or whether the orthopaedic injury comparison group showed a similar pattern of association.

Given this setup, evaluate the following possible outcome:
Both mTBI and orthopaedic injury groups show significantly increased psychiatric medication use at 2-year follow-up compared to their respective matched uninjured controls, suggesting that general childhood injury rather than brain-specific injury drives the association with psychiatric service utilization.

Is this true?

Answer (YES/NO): NO